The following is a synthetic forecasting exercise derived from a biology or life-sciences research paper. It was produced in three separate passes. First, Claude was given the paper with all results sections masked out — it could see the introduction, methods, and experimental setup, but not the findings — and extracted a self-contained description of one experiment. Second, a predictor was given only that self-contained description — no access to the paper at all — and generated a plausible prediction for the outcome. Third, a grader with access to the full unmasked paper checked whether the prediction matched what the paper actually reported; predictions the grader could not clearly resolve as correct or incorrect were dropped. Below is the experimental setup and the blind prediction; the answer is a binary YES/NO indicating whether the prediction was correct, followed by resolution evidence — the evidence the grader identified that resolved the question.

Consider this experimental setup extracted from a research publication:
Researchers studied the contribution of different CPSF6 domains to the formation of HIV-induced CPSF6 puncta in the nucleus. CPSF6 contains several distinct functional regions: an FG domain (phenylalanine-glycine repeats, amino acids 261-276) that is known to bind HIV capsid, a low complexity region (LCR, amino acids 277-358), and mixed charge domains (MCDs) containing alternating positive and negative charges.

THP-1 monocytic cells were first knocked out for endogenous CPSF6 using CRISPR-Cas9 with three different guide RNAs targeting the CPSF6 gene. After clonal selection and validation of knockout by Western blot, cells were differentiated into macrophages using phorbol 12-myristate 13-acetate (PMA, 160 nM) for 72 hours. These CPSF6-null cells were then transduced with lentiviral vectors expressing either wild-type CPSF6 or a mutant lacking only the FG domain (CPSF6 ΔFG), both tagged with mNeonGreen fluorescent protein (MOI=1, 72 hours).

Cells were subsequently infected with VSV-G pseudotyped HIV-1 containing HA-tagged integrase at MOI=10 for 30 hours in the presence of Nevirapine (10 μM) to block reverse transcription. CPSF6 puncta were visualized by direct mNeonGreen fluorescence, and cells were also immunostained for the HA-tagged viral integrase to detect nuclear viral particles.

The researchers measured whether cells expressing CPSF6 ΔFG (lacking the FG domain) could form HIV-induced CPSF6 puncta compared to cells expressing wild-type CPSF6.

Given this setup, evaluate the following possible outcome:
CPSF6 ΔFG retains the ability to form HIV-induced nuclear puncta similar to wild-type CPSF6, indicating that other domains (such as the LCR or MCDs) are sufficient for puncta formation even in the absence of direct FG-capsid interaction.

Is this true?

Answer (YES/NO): NO